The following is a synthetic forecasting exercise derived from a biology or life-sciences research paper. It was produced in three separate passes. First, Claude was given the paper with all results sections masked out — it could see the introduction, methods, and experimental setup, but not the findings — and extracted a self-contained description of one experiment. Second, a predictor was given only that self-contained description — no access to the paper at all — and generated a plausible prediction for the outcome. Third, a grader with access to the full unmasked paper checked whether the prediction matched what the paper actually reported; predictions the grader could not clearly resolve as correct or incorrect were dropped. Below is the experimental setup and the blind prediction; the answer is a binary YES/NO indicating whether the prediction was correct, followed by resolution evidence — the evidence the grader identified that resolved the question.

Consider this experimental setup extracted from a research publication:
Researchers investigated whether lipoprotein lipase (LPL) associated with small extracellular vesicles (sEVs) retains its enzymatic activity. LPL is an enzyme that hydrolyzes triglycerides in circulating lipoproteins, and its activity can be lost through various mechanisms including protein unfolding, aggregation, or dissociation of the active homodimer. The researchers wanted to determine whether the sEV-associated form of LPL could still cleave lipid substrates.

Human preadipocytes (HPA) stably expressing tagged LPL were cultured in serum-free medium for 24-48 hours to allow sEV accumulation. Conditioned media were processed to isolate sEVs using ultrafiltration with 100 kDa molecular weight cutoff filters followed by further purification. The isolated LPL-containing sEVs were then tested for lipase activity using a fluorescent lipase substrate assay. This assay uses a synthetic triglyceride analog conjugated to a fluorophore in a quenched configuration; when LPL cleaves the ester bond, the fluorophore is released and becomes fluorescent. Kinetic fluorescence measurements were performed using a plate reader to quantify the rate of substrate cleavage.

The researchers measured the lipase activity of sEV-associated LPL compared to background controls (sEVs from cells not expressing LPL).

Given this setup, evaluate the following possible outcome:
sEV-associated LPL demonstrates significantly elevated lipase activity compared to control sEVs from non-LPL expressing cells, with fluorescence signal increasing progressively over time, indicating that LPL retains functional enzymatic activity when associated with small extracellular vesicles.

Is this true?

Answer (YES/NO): YES